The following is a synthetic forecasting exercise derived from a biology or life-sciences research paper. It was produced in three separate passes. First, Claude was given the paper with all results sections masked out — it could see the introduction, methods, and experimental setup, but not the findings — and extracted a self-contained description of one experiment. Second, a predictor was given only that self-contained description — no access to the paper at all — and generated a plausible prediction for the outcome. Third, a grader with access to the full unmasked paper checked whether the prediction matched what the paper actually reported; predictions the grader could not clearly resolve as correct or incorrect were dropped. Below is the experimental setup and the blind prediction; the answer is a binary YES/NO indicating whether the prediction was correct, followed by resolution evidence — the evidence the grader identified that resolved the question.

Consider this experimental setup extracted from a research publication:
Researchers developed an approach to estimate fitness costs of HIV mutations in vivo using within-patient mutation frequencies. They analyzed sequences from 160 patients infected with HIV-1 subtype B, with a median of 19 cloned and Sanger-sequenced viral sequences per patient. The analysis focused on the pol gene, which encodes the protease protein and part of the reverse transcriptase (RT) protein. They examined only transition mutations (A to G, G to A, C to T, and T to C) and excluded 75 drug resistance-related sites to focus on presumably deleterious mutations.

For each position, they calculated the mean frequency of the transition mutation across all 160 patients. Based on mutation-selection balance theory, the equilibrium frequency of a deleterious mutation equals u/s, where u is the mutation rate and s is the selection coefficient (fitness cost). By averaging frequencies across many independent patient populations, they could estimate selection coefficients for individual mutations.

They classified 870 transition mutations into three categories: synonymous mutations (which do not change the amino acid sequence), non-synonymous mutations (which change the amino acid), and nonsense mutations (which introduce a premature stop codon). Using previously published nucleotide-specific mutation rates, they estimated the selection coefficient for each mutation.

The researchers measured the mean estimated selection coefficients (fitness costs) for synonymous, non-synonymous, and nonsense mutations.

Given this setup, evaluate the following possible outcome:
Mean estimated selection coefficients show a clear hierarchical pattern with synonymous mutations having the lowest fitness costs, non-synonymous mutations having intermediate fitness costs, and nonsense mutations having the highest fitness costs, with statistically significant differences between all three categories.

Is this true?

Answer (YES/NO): YES